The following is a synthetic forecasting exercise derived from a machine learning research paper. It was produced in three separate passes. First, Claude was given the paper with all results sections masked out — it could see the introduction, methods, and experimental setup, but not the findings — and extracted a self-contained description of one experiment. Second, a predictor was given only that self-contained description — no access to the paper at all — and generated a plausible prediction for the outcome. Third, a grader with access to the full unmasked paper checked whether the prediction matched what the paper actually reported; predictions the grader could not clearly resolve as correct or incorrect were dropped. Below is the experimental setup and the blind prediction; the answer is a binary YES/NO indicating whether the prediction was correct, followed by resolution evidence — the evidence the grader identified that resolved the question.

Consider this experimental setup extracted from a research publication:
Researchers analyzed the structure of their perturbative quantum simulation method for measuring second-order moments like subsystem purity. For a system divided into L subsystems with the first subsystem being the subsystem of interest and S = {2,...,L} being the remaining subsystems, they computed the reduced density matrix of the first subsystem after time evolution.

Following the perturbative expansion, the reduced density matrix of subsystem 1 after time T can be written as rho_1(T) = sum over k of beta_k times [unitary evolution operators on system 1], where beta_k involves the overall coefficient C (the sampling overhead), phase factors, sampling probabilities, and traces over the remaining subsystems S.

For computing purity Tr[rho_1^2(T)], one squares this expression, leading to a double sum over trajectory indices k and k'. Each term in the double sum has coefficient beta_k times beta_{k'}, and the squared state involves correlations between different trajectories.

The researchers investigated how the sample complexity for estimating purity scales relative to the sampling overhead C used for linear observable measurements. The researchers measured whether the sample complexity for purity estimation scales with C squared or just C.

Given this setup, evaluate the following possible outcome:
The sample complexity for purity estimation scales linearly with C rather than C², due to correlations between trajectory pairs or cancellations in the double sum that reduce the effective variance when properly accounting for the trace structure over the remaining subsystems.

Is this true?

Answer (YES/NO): NO